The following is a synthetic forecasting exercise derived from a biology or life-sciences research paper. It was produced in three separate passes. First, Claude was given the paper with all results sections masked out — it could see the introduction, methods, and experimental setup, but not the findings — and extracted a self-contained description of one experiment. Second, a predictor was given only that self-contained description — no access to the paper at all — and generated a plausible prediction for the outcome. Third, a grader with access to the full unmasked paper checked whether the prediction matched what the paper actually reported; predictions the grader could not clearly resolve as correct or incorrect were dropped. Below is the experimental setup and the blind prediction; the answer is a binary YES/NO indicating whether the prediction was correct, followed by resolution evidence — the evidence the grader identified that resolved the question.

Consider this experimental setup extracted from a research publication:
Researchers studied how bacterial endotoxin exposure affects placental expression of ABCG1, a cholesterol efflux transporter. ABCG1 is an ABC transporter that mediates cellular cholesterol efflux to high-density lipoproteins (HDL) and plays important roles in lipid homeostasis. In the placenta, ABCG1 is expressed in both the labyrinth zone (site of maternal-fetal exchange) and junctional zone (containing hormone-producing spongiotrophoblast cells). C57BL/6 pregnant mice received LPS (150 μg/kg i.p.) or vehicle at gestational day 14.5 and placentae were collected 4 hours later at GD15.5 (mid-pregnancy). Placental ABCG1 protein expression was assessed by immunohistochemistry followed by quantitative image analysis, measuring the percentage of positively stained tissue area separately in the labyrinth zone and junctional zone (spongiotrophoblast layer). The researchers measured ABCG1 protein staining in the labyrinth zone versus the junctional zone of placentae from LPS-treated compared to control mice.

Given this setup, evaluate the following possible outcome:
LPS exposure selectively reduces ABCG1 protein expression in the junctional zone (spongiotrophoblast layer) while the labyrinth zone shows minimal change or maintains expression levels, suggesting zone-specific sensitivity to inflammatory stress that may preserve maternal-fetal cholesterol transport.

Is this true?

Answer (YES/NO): NO